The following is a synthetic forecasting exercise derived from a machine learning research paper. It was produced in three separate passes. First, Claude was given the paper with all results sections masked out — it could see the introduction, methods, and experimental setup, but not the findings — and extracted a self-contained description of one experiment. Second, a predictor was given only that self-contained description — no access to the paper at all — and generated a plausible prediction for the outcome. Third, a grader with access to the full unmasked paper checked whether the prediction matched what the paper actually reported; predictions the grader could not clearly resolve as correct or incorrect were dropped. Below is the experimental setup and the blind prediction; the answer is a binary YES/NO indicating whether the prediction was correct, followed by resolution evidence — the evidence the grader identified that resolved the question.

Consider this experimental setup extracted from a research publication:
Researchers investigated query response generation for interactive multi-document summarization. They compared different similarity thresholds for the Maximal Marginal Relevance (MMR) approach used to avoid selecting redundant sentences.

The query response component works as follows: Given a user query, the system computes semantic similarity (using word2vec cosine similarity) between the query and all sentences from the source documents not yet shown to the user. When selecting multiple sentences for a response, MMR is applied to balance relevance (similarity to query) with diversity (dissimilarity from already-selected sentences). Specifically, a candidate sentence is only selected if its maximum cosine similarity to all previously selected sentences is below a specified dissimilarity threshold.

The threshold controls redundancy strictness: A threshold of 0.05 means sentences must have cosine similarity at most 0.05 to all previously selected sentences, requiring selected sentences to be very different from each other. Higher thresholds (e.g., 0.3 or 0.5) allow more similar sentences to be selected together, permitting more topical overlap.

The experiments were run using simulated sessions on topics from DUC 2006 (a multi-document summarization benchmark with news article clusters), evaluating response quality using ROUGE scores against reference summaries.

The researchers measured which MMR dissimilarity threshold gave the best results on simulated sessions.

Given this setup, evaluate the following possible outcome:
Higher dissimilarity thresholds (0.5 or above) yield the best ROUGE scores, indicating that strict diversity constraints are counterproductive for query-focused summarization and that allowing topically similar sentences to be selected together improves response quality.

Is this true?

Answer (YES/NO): NO